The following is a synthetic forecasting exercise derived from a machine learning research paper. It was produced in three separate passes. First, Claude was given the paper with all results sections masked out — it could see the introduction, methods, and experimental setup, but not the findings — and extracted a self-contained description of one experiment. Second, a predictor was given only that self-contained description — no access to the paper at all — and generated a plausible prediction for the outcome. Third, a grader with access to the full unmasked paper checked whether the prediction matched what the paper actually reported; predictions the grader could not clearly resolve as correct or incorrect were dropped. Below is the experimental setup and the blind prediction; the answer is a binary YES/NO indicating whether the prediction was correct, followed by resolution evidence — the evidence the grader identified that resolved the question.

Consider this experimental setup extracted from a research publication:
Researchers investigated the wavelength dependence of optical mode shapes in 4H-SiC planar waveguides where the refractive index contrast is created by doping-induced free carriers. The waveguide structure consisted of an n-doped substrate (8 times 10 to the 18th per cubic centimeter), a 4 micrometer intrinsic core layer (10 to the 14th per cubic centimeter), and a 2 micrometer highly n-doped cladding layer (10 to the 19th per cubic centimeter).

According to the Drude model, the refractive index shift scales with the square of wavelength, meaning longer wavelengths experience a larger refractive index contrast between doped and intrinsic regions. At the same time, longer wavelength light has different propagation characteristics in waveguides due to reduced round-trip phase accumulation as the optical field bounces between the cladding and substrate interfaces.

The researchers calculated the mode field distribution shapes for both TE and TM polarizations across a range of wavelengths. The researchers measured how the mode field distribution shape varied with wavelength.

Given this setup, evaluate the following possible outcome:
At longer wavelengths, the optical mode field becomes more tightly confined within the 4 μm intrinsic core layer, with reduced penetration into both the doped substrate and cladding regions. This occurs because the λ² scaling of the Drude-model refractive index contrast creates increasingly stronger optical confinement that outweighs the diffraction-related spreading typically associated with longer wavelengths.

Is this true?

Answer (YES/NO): NO